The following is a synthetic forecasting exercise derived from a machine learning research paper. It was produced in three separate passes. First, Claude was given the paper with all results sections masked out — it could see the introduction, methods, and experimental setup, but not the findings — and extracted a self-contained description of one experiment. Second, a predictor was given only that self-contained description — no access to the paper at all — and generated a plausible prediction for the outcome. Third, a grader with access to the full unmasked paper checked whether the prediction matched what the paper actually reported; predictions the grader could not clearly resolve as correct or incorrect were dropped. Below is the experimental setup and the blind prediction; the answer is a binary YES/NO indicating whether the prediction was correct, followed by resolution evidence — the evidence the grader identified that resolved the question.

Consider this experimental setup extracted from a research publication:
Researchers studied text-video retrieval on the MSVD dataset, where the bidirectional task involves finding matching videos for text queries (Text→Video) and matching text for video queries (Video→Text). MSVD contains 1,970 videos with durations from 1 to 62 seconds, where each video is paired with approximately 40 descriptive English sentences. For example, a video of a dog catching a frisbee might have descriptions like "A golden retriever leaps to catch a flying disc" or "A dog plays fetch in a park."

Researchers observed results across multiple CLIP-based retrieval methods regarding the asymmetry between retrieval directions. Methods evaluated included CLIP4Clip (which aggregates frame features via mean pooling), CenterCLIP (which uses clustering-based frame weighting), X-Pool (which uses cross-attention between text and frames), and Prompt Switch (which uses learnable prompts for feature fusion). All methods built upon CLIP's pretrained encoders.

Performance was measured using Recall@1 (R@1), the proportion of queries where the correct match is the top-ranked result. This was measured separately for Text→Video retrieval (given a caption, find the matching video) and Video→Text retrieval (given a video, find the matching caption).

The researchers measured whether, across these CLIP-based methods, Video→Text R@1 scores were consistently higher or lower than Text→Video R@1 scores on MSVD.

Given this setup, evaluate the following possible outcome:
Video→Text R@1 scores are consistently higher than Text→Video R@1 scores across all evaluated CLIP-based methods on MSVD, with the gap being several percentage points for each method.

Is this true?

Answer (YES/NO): YES